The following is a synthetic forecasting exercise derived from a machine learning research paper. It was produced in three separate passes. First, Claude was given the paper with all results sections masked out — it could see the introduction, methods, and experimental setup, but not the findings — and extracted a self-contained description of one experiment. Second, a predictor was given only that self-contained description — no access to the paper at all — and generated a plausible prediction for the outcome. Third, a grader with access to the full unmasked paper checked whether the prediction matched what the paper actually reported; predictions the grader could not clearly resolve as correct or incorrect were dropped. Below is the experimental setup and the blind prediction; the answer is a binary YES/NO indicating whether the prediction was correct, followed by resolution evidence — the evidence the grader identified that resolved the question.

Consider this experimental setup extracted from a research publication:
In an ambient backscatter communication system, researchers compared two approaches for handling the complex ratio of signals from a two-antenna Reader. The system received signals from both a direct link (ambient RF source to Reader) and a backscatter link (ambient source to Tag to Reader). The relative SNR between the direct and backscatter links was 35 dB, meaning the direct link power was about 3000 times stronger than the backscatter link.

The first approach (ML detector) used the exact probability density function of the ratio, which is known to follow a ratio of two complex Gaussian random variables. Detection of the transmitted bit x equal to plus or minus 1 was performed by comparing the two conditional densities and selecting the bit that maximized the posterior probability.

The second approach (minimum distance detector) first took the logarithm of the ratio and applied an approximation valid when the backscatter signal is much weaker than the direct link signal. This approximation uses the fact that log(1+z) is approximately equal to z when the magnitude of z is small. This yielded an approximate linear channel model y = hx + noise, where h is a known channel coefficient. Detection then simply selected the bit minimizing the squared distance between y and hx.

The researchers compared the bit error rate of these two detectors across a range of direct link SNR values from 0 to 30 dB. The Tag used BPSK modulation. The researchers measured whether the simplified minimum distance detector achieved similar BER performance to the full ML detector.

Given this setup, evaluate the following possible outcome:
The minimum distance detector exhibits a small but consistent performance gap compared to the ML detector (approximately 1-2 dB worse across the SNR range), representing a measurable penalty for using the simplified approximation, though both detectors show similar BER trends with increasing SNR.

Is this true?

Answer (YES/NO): NO